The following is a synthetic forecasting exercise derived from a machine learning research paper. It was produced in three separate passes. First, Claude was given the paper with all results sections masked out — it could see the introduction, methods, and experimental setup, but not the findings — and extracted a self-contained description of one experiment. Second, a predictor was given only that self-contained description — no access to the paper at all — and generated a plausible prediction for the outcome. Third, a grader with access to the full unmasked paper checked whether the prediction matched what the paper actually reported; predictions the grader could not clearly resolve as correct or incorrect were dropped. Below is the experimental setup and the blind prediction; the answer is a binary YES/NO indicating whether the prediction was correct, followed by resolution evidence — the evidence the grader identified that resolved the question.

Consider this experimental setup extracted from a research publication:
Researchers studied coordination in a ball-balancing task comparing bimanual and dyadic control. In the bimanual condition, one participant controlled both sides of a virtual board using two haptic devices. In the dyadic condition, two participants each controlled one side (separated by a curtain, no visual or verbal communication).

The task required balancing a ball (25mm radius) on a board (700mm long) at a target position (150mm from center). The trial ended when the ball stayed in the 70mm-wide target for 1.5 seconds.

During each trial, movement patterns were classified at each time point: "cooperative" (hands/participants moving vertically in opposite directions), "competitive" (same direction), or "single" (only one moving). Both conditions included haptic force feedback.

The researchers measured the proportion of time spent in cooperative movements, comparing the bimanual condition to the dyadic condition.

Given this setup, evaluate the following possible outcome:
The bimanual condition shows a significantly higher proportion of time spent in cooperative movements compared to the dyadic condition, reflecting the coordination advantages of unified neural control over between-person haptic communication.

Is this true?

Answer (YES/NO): YES